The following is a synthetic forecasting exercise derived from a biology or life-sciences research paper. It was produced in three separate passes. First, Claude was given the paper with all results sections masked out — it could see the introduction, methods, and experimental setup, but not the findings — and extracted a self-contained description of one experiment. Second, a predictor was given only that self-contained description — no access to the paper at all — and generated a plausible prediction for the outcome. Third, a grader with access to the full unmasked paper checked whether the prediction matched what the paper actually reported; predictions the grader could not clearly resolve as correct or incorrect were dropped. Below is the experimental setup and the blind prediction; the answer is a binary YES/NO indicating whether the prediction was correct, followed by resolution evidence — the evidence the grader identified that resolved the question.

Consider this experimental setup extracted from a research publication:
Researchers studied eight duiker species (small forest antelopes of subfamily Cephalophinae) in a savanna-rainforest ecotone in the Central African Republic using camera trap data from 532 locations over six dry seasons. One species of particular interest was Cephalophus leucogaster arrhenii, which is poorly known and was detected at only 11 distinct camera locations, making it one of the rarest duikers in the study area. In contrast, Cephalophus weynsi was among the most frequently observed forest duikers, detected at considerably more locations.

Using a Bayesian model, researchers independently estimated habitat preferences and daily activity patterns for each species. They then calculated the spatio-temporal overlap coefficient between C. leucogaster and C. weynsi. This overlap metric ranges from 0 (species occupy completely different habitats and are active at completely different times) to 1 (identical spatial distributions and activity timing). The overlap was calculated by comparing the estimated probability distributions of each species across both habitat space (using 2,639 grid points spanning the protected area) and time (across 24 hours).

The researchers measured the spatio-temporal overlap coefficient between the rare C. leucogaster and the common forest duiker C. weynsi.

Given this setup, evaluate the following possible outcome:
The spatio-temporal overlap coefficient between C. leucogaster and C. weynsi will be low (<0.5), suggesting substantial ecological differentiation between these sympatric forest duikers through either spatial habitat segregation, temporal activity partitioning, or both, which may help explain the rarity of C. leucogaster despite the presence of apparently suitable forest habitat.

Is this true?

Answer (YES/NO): NO